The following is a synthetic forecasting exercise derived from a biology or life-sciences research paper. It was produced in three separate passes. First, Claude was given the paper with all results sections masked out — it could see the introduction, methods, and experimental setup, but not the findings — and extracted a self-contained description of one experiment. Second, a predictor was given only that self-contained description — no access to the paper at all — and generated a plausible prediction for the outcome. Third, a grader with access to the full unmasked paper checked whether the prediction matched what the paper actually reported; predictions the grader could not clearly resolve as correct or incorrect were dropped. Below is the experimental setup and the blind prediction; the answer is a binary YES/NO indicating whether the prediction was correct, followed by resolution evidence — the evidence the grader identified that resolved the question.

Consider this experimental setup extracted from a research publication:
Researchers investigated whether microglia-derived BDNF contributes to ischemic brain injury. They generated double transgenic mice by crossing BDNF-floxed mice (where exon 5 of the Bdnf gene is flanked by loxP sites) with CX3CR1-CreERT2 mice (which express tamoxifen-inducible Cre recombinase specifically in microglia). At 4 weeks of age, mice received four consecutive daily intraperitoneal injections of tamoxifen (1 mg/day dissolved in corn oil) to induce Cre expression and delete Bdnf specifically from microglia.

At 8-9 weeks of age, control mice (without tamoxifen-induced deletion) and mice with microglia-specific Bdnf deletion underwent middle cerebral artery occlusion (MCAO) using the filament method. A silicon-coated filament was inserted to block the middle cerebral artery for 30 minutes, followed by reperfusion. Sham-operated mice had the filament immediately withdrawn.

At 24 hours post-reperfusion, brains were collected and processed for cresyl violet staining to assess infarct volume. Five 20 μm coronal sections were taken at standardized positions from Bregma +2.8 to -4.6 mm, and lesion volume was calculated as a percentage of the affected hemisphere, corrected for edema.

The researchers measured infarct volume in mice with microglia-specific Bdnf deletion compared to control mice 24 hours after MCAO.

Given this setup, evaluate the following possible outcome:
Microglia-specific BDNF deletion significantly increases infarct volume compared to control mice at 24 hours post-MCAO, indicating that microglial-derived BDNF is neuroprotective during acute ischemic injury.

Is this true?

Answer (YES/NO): NO